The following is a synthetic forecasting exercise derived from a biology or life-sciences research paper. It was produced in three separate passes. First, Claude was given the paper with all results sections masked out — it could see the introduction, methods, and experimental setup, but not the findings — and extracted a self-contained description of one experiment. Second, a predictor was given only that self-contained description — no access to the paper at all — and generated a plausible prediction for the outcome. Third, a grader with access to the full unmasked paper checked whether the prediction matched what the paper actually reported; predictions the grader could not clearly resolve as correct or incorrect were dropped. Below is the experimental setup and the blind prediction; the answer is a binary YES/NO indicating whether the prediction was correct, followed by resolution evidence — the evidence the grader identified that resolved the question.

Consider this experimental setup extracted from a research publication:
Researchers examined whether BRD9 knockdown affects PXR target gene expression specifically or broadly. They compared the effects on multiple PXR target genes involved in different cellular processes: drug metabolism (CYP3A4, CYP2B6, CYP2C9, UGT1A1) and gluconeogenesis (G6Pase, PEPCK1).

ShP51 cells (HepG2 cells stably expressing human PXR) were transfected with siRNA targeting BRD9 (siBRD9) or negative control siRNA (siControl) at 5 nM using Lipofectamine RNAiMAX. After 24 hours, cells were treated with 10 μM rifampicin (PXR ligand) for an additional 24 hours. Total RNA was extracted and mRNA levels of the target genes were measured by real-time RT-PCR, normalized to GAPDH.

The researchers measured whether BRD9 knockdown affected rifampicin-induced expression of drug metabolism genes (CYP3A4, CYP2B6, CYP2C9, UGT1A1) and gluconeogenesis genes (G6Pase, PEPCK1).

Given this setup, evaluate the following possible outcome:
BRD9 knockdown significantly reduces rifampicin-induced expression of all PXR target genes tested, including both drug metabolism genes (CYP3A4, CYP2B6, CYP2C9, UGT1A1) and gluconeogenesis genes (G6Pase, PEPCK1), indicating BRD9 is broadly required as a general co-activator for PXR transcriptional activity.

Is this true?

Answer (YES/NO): NO